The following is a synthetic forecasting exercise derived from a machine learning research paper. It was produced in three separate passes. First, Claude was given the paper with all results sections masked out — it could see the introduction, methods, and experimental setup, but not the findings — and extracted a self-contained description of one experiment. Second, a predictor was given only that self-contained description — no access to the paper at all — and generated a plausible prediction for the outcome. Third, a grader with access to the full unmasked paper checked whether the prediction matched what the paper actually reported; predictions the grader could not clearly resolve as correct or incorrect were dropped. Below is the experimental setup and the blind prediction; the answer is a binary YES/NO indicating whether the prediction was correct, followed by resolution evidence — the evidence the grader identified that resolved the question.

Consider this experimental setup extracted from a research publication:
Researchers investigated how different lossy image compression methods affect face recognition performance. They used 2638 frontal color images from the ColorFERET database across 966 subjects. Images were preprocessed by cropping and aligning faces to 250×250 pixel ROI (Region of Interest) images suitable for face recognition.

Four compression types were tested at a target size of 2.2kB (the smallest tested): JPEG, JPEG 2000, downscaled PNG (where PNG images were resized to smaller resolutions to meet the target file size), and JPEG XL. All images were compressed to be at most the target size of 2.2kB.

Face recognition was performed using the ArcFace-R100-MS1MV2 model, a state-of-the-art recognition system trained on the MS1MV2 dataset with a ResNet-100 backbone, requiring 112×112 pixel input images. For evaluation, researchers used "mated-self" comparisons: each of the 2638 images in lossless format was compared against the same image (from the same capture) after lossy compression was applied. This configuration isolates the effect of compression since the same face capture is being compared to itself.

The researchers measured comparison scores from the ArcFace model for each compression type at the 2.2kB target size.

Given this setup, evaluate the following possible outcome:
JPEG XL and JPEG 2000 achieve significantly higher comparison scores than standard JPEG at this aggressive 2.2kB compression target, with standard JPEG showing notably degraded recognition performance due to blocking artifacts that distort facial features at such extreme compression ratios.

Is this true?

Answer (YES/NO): YES